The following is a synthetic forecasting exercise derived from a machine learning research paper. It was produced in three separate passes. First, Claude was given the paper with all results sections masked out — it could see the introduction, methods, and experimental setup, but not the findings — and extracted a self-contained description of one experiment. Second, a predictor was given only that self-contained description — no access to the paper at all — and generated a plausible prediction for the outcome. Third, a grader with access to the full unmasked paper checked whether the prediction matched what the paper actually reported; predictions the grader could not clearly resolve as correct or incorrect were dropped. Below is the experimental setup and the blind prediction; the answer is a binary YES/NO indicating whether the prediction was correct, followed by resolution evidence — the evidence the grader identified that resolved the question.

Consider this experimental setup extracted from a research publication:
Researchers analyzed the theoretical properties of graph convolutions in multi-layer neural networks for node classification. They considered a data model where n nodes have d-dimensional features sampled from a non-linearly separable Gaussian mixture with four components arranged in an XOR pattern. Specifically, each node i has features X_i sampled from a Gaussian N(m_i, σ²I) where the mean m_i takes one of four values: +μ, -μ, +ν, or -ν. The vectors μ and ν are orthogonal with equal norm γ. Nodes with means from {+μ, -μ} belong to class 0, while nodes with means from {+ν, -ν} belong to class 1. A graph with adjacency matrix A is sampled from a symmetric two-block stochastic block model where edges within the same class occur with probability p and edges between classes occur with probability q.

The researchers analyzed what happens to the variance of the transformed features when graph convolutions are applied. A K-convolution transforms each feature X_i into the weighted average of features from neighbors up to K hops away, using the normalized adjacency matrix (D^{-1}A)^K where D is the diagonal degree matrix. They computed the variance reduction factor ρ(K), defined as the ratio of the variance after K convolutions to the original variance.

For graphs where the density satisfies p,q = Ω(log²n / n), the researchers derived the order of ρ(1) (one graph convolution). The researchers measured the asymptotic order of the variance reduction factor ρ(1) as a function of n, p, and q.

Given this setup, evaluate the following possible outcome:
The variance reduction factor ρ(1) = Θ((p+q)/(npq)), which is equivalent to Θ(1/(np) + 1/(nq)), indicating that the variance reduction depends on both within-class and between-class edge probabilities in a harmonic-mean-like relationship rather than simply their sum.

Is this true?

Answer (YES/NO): NO